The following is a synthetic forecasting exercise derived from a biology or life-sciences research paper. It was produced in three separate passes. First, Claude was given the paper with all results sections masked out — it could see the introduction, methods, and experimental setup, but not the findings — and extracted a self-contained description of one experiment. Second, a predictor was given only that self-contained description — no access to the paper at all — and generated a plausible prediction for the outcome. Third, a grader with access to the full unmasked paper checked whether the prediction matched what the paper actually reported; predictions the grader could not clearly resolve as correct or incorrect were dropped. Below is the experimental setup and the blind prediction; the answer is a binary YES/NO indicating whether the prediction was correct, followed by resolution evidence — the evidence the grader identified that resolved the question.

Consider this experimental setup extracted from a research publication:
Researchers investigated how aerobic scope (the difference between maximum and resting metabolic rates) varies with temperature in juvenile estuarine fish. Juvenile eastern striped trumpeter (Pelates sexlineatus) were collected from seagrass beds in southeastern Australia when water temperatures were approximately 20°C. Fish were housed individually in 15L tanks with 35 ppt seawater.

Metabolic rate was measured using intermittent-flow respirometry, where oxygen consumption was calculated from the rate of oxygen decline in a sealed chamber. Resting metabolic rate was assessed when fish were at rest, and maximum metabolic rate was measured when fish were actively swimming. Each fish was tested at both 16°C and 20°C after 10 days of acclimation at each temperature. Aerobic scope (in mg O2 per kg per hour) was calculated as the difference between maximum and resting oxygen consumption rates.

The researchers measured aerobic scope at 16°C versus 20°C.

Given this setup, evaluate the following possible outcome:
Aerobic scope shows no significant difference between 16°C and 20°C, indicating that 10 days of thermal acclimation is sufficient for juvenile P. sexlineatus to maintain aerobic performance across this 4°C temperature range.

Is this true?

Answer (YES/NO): NO